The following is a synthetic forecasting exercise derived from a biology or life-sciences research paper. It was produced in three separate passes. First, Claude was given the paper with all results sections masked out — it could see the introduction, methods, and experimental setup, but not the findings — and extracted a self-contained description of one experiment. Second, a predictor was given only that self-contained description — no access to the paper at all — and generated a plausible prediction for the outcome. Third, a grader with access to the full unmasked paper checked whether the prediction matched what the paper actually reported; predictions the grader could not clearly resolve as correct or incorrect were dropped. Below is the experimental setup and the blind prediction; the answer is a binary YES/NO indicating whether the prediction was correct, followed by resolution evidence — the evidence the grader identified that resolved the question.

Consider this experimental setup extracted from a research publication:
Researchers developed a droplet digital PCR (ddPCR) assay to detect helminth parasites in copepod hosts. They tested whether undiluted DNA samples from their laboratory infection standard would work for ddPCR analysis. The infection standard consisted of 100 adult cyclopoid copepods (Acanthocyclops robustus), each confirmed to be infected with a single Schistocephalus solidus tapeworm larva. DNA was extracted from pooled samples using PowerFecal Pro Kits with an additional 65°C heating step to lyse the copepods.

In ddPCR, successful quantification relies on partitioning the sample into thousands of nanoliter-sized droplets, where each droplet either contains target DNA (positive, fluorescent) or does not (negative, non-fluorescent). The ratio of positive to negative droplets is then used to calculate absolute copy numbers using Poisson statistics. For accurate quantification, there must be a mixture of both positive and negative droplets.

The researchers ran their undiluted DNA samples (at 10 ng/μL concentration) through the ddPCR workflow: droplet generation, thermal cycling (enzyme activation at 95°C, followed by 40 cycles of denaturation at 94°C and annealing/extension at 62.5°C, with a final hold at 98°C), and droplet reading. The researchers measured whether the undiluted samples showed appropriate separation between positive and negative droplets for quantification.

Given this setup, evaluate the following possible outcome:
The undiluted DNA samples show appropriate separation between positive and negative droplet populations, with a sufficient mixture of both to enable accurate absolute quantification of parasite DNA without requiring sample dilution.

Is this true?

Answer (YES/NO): NO